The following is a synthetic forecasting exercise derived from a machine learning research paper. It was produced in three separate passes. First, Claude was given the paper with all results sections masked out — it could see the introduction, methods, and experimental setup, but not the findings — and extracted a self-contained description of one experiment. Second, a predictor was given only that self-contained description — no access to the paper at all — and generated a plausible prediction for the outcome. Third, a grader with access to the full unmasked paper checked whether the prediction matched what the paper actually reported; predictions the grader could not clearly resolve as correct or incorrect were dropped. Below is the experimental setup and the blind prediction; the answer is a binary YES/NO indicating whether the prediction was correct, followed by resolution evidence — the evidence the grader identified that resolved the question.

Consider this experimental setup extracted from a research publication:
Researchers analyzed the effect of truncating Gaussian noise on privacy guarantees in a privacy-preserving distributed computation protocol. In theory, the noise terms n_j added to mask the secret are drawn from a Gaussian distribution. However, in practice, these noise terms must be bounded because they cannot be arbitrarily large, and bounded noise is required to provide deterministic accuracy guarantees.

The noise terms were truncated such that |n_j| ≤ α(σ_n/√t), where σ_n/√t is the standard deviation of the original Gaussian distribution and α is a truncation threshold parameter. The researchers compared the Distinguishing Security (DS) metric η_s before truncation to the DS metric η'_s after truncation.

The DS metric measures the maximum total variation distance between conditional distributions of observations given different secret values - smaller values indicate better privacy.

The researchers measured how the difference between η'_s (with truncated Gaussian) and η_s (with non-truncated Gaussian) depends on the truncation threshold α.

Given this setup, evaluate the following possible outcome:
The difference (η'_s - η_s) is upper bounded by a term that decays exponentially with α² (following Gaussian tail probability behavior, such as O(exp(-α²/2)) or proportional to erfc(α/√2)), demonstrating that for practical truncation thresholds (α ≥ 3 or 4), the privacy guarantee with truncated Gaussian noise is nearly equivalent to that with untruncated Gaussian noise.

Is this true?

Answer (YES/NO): YES